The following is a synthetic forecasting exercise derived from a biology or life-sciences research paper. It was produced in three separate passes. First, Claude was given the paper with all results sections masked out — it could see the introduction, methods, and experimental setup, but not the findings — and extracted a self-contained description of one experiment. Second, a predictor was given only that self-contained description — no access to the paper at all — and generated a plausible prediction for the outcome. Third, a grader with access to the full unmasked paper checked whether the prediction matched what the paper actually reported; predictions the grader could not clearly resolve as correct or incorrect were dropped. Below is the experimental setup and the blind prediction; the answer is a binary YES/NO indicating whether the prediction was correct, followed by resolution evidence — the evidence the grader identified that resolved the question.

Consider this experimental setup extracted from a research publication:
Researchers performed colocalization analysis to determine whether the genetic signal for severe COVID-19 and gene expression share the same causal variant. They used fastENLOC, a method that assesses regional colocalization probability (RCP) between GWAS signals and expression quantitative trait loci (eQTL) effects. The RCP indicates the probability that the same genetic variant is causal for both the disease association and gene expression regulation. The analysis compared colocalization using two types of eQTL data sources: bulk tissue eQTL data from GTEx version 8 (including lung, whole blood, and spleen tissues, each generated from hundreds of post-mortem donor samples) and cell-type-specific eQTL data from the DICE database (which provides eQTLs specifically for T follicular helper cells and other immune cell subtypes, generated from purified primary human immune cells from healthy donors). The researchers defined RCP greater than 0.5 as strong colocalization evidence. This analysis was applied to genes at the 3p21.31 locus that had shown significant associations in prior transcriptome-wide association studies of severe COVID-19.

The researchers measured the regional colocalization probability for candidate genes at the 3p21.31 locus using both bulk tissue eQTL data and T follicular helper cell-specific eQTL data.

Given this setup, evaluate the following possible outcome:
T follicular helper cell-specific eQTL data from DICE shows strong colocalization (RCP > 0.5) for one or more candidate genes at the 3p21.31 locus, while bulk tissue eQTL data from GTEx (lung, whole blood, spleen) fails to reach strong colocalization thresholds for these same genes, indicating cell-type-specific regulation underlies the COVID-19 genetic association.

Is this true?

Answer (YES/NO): NO